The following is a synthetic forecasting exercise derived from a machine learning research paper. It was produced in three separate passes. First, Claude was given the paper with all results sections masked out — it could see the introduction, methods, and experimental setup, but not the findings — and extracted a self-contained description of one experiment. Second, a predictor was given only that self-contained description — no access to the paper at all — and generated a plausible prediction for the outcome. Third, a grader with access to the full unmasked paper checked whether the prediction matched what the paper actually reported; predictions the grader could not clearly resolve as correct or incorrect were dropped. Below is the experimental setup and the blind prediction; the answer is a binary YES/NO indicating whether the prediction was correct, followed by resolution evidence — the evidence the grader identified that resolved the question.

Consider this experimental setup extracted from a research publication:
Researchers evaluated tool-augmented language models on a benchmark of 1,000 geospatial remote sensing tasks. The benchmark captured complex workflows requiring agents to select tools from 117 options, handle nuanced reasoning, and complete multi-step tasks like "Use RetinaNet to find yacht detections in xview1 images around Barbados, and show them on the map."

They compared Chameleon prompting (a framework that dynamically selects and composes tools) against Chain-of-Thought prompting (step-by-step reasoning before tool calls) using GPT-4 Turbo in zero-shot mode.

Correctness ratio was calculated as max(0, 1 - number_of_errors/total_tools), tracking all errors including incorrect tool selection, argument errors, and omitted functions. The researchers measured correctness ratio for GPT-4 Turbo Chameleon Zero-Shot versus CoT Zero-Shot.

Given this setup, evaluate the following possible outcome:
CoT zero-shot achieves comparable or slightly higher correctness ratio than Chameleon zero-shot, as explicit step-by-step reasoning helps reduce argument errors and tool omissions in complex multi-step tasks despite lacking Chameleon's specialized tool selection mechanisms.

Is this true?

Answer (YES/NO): NO